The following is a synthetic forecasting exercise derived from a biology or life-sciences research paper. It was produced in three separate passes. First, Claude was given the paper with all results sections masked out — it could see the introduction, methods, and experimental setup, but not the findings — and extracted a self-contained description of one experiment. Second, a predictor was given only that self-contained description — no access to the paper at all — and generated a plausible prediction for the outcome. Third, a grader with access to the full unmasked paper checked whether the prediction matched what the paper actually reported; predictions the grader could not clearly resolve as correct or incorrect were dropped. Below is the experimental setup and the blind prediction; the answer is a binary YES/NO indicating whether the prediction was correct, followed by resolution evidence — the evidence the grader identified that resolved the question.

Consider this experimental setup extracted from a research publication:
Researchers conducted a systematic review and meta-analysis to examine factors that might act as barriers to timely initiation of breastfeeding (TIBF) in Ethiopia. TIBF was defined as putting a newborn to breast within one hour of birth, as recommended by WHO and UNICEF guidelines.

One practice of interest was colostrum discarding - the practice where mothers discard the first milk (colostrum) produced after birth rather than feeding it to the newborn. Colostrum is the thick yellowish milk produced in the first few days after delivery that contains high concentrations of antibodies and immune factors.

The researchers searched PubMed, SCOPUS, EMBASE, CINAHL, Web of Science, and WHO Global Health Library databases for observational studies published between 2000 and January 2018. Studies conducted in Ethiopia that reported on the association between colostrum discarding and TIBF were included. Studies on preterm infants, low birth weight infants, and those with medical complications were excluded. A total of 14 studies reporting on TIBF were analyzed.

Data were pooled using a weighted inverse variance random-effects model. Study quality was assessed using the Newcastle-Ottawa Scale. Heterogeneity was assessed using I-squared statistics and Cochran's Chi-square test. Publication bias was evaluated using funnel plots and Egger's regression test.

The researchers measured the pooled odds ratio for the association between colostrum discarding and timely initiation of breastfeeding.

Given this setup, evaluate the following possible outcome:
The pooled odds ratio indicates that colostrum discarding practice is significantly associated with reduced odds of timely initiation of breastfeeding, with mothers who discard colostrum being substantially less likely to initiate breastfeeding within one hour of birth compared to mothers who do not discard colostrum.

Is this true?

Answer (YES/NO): YES